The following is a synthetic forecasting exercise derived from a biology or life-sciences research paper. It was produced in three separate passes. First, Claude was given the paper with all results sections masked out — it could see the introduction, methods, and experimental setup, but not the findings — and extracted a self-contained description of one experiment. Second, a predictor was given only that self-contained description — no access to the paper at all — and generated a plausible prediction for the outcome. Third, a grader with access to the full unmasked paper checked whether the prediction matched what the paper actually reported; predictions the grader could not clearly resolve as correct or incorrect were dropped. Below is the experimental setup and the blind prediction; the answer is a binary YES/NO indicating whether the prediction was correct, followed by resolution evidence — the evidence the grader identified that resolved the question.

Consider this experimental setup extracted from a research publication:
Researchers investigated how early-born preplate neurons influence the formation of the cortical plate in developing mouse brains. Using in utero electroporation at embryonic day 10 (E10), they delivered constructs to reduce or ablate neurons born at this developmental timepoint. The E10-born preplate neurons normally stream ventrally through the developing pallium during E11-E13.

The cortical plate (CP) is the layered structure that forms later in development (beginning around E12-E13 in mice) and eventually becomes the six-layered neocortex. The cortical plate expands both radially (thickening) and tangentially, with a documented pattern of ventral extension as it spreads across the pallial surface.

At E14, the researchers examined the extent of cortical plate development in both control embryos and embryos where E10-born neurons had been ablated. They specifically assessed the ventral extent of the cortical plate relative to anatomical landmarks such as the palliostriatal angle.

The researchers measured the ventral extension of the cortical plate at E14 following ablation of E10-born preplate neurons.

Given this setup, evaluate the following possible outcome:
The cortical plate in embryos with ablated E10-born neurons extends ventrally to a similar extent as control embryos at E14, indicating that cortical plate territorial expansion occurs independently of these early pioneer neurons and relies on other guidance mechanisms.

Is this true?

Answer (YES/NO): NO